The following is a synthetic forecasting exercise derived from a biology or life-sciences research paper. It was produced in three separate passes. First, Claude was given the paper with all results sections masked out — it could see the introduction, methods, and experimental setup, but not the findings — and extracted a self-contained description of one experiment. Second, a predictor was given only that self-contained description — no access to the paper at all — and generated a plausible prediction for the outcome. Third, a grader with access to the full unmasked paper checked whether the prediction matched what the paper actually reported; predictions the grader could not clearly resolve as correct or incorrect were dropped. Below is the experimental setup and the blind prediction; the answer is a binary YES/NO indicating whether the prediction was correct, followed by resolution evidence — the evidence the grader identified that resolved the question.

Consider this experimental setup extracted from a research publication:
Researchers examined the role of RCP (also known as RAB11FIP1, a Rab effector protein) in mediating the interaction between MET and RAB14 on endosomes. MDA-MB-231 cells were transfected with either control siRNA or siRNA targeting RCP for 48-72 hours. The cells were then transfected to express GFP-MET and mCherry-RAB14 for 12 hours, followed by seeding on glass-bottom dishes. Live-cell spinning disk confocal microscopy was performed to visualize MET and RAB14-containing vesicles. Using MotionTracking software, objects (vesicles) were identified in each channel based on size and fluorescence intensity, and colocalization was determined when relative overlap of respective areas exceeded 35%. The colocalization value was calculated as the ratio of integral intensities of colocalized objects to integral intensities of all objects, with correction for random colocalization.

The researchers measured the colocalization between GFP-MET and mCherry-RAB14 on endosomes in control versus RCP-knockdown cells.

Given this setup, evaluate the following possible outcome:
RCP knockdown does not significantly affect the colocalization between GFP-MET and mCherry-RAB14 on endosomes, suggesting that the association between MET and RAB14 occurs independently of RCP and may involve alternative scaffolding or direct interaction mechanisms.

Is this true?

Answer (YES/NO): YES